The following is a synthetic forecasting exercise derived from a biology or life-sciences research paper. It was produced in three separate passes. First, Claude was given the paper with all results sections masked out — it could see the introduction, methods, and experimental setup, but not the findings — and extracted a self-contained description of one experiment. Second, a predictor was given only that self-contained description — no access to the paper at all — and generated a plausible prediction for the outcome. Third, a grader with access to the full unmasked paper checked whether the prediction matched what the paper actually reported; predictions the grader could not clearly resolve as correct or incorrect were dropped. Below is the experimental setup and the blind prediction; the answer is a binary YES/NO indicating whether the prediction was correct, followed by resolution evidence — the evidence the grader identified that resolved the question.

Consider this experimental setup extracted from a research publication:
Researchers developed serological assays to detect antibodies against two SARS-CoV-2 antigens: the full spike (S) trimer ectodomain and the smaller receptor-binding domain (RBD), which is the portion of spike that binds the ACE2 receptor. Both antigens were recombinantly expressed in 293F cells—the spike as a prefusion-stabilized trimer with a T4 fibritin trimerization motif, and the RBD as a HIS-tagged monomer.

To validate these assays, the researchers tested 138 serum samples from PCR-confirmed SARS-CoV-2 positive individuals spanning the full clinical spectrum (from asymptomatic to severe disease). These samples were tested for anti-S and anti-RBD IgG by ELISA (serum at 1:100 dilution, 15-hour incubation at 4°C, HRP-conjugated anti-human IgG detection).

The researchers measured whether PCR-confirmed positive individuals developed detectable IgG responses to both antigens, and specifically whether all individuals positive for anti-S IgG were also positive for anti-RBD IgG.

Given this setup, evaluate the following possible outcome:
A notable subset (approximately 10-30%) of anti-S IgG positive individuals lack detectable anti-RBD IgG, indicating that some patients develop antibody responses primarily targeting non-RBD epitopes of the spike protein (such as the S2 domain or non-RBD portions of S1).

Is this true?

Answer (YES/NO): NO